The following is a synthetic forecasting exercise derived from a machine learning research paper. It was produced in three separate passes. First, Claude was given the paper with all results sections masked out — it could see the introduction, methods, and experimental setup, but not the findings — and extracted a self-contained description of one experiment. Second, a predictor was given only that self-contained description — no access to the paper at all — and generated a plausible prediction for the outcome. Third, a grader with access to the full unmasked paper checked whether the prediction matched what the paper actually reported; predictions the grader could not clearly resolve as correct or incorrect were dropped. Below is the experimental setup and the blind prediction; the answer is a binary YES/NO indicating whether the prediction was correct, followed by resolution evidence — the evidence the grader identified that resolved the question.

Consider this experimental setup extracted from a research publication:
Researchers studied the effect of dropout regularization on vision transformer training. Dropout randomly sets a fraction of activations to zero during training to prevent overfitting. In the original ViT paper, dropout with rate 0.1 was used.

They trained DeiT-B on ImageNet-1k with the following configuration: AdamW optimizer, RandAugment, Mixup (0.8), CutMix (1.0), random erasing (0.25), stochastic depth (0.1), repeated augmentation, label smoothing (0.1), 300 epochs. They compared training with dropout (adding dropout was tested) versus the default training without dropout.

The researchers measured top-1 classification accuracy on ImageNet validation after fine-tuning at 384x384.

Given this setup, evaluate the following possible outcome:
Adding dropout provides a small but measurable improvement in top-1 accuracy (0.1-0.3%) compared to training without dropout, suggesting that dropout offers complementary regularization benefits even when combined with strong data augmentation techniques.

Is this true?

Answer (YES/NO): NO